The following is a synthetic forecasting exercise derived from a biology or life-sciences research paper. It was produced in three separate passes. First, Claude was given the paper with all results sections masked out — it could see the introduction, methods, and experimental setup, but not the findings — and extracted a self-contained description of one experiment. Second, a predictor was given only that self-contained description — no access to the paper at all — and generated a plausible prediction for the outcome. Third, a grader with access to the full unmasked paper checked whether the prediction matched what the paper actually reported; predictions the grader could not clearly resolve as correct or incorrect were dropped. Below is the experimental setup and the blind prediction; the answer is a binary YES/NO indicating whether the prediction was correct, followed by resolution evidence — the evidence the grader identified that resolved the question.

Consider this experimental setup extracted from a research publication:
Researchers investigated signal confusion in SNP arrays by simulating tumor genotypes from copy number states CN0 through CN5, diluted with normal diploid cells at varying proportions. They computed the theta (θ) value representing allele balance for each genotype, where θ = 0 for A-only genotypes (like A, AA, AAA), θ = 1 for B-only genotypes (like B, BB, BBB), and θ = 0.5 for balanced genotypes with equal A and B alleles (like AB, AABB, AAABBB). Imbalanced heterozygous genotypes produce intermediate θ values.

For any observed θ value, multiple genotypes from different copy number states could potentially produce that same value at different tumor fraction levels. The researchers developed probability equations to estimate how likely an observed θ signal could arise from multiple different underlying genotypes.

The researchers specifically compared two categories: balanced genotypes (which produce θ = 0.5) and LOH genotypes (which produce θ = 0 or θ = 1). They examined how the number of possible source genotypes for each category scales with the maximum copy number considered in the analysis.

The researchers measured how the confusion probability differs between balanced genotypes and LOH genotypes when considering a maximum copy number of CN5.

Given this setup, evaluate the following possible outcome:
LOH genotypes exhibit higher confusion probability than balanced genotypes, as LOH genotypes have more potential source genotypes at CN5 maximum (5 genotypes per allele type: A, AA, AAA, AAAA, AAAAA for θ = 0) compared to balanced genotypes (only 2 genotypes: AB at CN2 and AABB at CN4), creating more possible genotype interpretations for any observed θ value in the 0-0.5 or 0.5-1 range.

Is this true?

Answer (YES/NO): NO